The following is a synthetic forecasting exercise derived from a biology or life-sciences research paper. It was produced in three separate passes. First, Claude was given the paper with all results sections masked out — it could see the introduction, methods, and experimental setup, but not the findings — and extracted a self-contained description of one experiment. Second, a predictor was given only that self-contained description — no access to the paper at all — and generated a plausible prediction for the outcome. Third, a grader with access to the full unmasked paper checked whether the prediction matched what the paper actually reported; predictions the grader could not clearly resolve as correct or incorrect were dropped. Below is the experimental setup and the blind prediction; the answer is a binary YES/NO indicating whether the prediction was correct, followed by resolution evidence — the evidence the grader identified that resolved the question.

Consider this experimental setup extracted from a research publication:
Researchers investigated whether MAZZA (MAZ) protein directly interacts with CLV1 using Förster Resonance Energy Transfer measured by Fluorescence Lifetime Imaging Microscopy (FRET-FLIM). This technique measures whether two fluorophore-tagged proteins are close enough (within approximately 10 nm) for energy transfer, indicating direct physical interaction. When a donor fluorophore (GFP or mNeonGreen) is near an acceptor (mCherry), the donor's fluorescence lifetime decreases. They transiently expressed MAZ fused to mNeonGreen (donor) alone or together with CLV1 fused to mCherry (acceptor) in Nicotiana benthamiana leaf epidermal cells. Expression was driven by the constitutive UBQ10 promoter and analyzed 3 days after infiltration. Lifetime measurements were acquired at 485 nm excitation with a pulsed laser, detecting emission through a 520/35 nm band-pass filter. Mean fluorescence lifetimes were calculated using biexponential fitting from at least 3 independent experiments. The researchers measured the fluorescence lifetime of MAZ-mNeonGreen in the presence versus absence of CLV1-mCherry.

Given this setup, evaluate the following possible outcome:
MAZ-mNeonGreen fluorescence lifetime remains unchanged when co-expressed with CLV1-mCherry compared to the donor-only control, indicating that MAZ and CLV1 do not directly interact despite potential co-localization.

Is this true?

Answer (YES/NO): NO